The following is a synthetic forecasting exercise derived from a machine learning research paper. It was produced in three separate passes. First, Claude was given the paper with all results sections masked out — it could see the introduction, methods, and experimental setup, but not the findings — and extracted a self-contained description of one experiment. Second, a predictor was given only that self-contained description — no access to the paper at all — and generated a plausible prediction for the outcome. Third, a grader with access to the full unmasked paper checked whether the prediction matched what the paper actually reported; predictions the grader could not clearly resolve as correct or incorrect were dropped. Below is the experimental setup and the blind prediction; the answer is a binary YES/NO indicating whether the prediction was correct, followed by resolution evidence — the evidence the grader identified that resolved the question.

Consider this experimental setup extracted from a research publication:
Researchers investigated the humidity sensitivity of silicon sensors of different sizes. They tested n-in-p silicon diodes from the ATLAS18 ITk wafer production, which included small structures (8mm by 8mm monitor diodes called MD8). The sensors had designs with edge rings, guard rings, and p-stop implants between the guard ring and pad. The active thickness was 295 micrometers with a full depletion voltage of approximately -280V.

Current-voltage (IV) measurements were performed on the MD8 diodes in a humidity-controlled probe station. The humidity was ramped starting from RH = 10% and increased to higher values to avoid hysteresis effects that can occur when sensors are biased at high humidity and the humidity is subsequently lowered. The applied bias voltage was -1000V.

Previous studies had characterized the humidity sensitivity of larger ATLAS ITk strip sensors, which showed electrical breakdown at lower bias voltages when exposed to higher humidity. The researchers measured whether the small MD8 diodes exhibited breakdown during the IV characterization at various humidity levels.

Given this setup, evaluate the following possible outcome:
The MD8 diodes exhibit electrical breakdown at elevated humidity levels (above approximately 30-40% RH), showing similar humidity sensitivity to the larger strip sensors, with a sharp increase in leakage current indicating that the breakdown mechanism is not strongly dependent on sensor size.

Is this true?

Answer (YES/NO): NO